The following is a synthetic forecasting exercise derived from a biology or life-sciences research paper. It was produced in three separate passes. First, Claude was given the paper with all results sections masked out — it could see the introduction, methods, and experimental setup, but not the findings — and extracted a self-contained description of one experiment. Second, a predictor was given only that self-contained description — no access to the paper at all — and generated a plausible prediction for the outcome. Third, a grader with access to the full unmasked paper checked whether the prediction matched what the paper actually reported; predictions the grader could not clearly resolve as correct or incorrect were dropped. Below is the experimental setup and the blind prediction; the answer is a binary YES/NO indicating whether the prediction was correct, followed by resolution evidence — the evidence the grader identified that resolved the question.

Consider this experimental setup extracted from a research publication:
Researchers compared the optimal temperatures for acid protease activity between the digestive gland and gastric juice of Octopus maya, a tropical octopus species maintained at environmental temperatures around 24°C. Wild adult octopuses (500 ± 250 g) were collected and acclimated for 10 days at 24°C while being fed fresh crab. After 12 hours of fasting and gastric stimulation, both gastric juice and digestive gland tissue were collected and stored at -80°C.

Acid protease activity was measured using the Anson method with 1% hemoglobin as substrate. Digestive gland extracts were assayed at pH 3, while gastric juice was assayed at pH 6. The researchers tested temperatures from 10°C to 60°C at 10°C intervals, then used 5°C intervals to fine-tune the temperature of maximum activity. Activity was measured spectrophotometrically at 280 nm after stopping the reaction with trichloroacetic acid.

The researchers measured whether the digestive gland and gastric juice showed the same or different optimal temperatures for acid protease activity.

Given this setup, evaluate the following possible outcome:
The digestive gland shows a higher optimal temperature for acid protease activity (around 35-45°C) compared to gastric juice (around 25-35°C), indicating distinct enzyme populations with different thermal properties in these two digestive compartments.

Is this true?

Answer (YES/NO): NO